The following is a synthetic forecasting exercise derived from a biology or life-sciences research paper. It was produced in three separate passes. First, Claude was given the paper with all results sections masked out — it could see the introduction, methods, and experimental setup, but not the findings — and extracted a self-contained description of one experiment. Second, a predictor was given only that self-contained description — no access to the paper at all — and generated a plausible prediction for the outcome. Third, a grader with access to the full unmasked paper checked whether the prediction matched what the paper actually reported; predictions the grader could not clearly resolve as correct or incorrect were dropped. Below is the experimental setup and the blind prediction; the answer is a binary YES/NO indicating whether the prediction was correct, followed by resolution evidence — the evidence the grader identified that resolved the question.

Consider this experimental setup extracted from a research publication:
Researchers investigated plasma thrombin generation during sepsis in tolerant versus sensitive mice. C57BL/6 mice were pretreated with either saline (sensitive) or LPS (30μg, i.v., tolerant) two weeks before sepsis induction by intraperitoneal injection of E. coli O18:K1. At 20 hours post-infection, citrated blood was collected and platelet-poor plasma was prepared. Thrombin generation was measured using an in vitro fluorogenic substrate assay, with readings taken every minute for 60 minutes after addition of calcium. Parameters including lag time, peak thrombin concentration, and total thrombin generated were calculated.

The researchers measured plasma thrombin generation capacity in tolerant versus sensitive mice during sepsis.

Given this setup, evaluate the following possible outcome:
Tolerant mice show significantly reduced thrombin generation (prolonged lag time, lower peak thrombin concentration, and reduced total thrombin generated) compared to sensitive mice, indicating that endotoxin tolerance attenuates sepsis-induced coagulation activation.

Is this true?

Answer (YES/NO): NO